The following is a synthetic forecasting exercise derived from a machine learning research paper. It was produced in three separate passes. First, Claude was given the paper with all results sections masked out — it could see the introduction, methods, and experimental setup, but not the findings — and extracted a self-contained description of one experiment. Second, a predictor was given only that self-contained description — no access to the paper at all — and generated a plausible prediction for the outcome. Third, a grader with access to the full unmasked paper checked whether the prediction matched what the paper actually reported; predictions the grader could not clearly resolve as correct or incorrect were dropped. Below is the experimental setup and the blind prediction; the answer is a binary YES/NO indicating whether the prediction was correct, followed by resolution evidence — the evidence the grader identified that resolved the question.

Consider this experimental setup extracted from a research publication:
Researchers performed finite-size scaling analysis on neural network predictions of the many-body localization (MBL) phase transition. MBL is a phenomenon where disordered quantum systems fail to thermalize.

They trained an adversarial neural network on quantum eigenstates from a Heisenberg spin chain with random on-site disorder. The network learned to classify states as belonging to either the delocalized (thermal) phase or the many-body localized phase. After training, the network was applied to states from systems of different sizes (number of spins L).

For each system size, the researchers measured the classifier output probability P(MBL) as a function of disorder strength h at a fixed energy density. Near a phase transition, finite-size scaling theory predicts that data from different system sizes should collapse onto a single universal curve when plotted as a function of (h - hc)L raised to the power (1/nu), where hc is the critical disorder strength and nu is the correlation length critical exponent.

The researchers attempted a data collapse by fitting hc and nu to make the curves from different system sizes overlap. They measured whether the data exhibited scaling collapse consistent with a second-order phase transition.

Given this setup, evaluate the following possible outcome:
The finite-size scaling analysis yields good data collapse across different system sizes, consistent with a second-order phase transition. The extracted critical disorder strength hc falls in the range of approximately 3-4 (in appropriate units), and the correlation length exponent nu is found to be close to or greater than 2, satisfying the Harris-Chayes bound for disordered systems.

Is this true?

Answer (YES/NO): NO